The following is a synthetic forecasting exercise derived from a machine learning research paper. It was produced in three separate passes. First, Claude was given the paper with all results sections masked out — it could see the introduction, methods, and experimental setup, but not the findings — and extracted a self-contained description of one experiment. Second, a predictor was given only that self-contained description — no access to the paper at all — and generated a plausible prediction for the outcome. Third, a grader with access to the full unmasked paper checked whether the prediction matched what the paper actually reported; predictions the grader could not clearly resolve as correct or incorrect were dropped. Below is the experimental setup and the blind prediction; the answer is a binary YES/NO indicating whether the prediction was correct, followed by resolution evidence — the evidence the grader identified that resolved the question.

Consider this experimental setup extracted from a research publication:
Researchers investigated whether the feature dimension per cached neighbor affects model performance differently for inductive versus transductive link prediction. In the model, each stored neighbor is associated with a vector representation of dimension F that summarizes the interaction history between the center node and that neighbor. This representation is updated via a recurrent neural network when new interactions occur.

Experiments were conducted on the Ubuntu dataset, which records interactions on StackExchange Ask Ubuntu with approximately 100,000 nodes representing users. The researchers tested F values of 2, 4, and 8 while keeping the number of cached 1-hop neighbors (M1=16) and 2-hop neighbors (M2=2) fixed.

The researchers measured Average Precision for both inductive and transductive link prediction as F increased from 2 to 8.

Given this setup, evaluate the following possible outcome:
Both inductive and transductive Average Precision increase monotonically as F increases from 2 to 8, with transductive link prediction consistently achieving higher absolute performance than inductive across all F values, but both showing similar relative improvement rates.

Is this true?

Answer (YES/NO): NO